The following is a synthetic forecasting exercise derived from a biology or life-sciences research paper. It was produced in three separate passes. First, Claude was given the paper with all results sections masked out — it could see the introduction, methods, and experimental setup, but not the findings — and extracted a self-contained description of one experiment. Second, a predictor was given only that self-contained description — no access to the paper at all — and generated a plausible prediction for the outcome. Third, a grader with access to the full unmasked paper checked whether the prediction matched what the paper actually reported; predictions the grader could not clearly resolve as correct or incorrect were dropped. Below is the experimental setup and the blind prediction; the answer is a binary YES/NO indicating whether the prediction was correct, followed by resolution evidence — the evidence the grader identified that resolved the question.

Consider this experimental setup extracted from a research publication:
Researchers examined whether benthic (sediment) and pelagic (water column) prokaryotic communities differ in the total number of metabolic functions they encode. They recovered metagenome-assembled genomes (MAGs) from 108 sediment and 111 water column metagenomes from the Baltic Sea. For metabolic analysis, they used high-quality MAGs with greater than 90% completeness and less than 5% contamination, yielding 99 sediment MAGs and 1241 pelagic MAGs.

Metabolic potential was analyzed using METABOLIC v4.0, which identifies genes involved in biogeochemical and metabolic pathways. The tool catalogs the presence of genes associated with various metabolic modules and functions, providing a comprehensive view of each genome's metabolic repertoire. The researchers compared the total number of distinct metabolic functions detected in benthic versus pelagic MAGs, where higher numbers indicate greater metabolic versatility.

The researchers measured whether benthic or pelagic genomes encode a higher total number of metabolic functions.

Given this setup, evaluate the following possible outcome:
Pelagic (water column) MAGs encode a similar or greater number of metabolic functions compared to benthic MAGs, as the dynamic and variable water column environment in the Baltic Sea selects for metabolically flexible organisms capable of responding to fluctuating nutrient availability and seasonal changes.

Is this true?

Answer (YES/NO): NO